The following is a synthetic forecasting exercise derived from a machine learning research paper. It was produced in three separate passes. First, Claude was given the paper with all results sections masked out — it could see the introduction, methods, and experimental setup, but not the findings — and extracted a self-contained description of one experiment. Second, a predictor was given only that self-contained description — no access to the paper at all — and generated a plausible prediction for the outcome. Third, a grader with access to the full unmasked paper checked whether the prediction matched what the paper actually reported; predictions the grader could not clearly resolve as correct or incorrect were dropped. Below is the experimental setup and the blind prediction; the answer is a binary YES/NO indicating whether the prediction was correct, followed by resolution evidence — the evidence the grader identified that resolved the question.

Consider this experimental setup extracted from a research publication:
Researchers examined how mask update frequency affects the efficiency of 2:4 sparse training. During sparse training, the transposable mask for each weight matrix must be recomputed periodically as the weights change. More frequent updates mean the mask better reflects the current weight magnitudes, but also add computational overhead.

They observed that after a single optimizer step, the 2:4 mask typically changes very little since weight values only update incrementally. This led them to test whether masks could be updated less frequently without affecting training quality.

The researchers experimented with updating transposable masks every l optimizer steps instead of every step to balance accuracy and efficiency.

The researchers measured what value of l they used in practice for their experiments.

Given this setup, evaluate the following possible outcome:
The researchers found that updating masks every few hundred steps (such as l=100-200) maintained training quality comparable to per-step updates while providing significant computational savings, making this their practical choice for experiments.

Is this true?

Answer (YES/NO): NO